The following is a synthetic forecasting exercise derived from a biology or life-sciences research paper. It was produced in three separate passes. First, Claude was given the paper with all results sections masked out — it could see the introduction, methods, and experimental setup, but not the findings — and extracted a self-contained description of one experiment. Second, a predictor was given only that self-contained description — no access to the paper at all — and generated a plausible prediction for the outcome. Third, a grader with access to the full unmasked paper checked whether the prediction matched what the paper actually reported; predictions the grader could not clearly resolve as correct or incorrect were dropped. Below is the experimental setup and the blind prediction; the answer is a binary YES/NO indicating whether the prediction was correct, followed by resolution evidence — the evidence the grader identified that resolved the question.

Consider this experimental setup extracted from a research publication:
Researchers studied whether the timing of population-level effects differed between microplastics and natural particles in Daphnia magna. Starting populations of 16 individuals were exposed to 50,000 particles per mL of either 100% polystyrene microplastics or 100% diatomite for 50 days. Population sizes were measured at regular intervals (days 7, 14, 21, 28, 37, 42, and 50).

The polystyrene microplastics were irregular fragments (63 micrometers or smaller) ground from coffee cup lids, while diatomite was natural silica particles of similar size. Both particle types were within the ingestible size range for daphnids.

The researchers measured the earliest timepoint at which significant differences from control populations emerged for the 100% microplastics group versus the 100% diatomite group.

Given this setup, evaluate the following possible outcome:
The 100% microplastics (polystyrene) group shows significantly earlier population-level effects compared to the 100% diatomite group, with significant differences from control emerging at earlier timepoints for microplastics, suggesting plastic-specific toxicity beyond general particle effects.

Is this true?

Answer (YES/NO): NO